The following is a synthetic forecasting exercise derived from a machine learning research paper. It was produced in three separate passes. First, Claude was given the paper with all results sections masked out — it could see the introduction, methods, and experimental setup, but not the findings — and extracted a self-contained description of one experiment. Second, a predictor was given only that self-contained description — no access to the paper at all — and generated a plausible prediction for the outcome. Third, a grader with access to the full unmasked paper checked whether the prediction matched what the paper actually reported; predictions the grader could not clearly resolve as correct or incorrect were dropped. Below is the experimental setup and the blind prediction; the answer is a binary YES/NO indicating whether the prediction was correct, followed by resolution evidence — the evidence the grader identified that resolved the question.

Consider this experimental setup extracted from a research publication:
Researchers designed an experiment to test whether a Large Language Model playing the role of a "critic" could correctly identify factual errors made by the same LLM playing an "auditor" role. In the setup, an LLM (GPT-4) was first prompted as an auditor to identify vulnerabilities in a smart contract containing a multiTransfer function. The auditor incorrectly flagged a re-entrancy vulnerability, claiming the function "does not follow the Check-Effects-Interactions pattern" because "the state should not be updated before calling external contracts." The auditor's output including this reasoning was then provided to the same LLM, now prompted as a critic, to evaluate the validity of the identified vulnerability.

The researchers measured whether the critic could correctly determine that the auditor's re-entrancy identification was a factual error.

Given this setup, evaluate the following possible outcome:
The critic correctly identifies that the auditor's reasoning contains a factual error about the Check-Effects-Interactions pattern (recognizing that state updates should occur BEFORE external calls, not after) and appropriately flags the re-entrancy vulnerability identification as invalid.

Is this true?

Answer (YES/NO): NO